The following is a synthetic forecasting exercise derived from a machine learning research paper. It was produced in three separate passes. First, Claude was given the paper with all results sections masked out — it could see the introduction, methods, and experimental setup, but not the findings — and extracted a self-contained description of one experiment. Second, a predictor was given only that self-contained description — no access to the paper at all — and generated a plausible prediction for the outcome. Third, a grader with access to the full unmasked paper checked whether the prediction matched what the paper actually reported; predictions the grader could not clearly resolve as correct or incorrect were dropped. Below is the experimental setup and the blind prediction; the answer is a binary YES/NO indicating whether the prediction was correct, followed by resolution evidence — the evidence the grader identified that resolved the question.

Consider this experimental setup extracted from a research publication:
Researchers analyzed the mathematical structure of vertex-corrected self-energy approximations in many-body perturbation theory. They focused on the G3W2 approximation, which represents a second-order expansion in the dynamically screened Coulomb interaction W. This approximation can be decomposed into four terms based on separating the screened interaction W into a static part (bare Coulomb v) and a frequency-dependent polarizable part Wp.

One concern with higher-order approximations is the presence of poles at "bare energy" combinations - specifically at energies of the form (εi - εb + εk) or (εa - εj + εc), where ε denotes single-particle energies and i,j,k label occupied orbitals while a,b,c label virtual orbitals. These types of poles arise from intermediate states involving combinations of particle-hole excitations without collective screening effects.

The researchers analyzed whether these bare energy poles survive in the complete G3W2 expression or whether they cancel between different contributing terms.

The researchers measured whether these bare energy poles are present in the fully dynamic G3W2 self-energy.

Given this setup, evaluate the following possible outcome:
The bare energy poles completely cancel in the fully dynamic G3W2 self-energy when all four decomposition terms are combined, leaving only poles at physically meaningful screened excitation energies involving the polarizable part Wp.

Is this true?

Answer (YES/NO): YES